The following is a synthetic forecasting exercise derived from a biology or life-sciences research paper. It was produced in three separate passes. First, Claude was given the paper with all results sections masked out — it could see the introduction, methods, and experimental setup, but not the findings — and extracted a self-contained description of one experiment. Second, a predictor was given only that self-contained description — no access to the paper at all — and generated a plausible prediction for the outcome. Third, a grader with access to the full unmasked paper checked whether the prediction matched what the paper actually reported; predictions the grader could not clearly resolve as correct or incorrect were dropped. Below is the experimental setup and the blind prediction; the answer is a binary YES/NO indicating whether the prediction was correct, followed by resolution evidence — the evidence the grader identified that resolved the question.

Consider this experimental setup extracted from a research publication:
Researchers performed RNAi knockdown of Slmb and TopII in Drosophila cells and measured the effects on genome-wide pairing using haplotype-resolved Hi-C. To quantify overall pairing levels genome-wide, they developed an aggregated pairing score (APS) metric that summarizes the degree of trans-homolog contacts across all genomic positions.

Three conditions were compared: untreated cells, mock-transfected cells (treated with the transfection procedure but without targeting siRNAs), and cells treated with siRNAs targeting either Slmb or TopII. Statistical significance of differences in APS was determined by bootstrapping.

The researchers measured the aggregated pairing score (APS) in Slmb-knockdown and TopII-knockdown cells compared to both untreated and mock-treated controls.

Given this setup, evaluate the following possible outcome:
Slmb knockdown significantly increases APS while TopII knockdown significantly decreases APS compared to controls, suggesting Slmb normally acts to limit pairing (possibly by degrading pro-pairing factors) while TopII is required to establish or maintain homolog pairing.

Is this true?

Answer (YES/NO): NO